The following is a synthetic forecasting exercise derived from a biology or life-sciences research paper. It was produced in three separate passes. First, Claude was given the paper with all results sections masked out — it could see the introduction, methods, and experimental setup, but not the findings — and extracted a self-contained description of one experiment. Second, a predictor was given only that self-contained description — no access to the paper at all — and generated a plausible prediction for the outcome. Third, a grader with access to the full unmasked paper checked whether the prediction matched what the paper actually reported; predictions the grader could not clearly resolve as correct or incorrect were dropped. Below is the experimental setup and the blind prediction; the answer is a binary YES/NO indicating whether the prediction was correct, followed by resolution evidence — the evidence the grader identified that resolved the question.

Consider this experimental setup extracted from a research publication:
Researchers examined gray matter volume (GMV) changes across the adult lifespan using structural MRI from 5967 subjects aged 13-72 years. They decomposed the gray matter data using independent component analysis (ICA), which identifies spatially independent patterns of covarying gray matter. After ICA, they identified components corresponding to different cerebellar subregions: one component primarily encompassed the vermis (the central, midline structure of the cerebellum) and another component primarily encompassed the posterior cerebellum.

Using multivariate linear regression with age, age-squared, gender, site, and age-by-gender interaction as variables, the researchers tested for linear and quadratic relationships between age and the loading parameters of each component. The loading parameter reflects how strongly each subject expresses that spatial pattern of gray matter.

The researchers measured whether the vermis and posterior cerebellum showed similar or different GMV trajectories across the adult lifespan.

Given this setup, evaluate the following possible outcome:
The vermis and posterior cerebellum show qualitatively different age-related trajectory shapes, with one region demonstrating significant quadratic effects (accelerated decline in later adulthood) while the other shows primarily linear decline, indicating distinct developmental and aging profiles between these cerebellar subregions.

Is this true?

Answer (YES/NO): NO